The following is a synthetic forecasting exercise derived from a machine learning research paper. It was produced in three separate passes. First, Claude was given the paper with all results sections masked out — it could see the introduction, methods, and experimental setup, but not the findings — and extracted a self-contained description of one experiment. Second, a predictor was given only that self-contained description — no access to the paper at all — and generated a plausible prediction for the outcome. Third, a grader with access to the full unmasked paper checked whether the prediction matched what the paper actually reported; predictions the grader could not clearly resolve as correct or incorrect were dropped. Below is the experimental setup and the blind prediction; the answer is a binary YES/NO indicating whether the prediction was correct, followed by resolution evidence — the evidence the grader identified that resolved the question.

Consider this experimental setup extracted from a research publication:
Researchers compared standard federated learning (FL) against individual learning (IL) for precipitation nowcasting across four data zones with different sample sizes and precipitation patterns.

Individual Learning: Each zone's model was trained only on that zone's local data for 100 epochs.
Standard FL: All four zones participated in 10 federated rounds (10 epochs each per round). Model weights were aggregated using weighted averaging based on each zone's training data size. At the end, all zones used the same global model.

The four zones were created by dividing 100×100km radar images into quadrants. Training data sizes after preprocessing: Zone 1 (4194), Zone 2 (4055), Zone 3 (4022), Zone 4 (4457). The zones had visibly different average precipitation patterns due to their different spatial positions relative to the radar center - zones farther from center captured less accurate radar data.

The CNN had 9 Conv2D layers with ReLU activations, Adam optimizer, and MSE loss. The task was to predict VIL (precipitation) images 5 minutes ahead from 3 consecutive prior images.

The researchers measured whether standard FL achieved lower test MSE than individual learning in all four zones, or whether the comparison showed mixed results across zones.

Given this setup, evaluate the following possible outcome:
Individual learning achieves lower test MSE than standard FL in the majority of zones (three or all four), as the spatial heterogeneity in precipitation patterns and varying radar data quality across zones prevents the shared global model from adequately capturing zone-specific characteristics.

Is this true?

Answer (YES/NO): YES